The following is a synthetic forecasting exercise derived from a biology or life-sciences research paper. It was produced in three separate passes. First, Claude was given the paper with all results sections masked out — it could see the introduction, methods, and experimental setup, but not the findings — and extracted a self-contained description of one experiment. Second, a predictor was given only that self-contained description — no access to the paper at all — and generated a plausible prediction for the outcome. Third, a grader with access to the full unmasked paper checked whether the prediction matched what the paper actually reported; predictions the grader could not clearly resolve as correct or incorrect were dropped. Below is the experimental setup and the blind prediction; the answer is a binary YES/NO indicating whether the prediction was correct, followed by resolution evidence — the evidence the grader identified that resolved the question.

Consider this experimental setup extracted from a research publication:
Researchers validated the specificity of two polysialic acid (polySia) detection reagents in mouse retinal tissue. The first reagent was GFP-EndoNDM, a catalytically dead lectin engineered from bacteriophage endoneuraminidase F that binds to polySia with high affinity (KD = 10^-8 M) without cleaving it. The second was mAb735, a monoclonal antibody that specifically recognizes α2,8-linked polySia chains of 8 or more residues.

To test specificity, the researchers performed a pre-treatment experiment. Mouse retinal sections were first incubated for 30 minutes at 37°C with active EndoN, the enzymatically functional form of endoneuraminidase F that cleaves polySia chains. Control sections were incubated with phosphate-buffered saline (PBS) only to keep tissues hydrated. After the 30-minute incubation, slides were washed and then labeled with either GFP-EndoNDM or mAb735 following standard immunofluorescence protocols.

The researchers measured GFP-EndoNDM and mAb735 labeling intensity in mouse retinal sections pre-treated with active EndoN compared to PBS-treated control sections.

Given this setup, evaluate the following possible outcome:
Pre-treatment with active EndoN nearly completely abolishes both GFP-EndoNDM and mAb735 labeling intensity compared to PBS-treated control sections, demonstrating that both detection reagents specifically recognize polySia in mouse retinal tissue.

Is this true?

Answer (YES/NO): YES